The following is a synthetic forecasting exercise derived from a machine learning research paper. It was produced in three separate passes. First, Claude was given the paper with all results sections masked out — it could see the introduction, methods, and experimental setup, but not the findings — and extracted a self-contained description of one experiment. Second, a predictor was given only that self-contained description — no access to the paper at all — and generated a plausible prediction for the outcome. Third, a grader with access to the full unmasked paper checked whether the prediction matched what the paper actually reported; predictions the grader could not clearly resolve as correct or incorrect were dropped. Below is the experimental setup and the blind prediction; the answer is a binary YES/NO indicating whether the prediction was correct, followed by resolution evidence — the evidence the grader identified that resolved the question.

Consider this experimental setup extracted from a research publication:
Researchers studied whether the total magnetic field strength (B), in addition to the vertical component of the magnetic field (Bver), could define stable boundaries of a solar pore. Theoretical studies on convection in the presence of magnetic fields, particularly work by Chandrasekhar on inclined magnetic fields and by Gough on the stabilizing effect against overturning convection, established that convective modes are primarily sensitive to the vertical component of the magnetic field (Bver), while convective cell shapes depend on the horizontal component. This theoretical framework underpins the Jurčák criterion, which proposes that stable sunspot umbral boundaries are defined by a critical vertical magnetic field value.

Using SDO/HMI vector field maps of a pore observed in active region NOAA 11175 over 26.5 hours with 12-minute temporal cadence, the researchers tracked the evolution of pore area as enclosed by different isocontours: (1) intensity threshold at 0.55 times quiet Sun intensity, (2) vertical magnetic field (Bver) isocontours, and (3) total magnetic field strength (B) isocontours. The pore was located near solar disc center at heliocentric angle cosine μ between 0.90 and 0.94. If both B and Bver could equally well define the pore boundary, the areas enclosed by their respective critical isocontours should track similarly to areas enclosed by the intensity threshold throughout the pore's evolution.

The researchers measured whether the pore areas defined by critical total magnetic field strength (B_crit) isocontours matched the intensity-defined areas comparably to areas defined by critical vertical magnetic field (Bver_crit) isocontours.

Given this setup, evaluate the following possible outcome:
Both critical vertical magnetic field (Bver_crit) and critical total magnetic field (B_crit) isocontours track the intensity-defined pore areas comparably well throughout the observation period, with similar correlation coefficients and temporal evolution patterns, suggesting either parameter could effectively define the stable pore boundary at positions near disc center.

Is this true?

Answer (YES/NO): YES